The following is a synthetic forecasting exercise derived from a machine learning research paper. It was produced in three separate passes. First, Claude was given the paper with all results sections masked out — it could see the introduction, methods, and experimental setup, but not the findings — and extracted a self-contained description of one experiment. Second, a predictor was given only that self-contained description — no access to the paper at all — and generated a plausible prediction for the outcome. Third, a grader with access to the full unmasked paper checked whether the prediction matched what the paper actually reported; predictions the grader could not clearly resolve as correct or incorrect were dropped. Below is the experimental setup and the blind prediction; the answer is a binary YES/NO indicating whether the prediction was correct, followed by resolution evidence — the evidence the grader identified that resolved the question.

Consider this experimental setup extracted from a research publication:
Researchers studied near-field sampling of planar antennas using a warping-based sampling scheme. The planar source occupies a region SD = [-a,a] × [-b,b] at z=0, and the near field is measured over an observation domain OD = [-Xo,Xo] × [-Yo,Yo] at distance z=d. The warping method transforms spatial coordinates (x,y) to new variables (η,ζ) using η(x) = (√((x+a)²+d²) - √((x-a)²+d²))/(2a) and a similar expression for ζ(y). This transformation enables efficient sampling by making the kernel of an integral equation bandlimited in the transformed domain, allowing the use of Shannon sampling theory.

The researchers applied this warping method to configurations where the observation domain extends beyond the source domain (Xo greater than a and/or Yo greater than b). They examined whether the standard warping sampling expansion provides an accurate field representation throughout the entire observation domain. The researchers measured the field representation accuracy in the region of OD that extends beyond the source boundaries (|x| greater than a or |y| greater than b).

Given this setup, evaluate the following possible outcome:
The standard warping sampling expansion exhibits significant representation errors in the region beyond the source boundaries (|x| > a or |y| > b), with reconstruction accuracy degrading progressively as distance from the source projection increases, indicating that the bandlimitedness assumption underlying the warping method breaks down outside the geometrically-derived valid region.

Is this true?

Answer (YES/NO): YES